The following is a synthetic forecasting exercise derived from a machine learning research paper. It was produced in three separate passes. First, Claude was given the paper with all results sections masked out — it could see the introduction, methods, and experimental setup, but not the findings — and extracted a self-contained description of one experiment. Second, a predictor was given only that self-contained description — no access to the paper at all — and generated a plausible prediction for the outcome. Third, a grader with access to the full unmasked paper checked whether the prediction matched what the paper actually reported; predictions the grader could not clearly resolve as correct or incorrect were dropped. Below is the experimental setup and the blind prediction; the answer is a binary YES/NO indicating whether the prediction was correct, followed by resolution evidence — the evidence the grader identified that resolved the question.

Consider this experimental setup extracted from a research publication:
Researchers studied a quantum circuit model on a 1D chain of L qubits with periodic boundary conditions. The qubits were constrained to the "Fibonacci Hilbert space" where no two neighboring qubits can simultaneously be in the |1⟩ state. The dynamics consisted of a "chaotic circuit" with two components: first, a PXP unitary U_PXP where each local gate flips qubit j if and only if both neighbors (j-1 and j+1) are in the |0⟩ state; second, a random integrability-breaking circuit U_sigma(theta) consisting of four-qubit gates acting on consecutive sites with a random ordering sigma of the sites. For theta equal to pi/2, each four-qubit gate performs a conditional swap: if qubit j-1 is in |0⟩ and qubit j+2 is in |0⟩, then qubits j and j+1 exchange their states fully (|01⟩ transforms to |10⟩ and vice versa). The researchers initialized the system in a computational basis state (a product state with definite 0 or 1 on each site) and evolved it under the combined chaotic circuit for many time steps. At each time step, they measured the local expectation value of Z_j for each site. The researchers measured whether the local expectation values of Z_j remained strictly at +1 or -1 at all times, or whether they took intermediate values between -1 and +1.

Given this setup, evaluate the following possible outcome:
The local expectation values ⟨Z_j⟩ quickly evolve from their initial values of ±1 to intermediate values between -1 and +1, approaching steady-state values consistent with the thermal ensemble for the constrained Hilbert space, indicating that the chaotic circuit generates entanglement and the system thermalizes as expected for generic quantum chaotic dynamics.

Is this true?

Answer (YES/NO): NO